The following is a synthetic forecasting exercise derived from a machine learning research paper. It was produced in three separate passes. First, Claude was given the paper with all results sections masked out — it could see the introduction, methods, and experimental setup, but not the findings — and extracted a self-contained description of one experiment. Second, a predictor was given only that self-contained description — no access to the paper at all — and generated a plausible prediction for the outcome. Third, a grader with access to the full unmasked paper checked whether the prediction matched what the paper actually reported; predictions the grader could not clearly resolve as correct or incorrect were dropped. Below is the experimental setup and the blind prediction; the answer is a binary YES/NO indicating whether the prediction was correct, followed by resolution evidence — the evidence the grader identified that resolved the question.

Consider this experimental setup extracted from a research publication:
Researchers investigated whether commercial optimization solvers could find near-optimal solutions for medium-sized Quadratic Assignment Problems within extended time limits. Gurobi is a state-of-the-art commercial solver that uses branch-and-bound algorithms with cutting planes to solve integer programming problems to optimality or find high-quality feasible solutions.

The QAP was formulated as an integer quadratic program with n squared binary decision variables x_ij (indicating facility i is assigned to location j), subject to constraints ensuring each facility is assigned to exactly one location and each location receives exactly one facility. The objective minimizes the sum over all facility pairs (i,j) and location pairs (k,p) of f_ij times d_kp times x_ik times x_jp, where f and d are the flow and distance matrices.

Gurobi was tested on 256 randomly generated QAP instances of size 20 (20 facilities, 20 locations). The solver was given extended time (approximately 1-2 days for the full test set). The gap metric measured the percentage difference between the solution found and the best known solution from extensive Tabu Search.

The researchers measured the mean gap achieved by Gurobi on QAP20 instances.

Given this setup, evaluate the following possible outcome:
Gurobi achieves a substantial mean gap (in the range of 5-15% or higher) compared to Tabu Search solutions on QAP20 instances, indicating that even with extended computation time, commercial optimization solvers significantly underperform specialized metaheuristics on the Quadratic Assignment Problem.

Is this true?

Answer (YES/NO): NO